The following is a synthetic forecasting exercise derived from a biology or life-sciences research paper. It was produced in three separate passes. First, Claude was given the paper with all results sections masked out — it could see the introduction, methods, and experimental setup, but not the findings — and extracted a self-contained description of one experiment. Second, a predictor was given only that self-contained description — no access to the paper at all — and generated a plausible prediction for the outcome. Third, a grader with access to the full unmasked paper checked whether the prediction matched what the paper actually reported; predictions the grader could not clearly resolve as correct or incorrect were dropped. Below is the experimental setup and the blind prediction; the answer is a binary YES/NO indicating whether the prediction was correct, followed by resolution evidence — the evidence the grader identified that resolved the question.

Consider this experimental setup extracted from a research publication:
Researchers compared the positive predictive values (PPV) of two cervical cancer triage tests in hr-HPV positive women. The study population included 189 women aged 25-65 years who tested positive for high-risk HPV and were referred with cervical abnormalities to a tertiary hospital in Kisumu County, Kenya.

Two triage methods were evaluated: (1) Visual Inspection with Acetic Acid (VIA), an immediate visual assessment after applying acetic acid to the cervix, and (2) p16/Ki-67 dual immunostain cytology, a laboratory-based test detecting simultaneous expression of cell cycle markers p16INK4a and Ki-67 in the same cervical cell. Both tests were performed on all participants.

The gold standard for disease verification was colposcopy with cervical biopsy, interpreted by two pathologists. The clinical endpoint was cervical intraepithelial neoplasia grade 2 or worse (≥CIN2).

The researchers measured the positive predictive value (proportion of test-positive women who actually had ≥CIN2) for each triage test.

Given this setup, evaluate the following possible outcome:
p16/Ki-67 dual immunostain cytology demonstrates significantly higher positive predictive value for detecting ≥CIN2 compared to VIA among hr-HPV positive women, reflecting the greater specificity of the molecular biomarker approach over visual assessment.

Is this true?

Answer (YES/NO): NO